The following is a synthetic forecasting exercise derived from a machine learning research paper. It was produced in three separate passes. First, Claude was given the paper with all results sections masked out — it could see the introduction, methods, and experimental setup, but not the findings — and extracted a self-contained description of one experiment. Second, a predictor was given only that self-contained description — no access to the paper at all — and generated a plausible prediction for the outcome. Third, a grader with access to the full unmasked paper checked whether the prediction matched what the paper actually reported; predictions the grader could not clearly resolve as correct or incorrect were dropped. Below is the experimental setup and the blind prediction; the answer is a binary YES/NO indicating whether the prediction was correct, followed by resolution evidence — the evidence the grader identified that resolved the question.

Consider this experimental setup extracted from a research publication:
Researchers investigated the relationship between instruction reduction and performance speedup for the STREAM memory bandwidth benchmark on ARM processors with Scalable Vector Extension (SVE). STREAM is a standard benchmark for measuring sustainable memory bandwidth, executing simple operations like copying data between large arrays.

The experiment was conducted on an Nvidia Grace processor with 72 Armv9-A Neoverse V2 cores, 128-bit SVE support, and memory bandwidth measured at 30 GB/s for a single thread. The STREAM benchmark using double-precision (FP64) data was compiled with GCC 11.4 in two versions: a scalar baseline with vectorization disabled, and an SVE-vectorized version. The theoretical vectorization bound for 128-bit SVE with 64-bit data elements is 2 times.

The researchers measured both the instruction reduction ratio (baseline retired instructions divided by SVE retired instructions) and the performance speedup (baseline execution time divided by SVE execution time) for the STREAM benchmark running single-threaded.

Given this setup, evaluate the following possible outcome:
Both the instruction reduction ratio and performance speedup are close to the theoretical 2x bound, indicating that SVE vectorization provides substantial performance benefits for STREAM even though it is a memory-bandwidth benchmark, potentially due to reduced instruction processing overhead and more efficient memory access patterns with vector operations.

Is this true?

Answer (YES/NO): NO